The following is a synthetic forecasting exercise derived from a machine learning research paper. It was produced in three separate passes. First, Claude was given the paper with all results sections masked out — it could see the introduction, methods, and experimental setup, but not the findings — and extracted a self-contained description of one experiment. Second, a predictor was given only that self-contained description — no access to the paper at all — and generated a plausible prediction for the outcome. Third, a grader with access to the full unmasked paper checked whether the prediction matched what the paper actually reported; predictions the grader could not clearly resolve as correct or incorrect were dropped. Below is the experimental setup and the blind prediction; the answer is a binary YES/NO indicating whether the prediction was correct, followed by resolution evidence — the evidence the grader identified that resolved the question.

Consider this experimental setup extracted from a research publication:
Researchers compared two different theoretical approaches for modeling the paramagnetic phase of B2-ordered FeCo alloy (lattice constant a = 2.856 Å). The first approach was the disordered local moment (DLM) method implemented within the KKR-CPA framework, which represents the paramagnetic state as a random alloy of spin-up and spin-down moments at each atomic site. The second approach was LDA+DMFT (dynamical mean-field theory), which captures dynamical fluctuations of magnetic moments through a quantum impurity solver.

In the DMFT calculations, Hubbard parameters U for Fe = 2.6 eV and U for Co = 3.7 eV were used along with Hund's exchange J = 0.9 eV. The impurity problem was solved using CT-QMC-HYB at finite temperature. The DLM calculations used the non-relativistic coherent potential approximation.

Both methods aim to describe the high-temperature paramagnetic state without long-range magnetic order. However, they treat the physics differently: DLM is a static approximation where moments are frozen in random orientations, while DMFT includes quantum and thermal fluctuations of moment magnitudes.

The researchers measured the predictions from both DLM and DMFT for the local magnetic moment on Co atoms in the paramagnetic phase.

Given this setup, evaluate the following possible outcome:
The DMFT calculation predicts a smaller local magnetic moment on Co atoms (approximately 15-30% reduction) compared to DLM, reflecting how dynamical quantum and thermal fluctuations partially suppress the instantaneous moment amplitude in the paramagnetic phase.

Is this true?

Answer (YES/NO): NO